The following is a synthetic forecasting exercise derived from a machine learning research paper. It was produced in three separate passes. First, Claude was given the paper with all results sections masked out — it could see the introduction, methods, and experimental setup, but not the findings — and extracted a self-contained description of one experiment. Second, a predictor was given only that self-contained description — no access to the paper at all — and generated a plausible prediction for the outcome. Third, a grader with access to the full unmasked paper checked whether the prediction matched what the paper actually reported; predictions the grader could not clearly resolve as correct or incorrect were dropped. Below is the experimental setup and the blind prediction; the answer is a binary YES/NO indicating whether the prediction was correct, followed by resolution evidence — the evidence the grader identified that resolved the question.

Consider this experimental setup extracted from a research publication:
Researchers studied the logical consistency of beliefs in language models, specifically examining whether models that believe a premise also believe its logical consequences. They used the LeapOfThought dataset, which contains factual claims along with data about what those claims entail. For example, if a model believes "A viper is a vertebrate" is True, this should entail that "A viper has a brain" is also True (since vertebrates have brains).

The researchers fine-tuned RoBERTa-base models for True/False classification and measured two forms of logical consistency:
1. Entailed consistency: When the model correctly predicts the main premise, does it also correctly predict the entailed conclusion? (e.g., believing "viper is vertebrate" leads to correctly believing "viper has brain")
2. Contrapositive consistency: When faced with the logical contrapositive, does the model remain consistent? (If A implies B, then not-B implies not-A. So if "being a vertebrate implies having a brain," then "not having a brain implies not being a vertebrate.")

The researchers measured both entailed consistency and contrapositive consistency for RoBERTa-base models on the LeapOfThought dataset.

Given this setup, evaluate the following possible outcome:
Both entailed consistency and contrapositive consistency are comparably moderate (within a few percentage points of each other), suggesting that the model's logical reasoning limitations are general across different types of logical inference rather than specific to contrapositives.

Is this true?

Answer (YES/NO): NO